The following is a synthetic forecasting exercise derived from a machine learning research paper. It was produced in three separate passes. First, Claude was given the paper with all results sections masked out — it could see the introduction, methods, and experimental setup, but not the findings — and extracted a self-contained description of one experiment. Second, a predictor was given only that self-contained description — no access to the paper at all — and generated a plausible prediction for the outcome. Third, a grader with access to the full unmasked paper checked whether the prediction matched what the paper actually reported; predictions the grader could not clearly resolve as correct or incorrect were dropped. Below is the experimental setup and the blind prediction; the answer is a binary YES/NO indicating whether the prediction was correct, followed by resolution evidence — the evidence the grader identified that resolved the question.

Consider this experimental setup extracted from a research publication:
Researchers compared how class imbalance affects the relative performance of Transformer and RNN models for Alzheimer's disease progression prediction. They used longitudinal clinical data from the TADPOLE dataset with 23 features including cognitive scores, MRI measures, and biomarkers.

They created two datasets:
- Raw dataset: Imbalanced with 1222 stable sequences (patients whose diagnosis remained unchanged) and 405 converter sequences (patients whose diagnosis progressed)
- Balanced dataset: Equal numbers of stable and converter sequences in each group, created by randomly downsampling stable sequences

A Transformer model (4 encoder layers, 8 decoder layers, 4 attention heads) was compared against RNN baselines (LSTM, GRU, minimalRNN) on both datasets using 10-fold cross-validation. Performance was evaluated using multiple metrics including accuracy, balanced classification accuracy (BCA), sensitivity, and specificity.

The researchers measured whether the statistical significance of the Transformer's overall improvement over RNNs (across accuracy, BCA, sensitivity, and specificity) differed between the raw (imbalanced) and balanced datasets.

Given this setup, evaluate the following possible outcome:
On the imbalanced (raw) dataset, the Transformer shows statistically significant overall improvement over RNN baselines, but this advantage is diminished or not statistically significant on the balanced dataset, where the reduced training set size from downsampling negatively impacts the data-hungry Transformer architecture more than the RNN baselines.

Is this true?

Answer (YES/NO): NO